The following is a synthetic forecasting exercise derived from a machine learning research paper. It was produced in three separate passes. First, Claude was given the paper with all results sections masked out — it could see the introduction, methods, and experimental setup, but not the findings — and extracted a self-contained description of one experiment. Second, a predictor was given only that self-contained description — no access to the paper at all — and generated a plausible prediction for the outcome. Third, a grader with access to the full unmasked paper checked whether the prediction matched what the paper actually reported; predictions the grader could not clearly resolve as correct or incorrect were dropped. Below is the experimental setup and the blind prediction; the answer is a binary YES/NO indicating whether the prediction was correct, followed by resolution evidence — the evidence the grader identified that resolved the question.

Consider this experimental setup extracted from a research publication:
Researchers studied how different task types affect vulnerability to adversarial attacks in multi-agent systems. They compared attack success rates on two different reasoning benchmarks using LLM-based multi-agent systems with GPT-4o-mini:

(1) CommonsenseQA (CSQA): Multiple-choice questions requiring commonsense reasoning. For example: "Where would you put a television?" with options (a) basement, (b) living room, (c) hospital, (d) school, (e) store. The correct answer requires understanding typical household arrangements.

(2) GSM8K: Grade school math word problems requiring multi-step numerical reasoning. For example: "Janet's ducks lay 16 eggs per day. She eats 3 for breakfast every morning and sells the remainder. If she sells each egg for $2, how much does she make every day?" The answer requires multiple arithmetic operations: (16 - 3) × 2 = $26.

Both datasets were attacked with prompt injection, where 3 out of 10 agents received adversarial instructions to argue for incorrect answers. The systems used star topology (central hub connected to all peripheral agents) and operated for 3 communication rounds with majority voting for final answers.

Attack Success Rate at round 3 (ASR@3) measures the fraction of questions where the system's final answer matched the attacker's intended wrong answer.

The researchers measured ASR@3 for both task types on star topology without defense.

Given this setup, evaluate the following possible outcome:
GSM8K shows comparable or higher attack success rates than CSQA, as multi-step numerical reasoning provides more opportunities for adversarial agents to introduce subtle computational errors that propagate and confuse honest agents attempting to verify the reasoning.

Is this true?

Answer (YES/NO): NO